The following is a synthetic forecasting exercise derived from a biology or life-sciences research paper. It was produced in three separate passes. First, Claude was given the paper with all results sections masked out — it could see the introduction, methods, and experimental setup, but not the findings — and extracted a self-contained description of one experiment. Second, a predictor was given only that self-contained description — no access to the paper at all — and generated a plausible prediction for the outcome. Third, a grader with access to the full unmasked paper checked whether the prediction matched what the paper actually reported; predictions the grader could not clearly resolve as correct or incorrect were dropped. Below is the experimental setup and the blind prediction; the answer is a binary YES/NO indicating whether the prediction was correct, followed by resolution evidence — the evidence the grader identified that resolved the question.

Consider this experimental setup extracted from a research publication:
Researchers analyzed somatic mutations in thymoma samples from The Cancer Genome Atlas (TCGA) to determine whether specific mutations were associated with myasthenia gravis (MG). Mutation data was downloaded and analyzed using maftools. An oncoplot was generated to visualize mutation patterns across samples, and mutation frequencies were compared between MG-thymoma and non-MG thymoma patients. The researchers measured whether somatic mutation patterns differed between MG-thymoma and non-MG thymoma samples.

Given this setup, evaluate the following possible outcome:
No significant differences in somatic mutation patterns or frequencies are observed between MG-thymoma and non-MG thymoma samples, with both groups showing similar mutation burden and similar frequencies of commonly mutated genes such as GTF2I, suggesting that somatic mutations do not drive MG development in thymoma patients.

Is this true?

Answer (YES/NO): YES